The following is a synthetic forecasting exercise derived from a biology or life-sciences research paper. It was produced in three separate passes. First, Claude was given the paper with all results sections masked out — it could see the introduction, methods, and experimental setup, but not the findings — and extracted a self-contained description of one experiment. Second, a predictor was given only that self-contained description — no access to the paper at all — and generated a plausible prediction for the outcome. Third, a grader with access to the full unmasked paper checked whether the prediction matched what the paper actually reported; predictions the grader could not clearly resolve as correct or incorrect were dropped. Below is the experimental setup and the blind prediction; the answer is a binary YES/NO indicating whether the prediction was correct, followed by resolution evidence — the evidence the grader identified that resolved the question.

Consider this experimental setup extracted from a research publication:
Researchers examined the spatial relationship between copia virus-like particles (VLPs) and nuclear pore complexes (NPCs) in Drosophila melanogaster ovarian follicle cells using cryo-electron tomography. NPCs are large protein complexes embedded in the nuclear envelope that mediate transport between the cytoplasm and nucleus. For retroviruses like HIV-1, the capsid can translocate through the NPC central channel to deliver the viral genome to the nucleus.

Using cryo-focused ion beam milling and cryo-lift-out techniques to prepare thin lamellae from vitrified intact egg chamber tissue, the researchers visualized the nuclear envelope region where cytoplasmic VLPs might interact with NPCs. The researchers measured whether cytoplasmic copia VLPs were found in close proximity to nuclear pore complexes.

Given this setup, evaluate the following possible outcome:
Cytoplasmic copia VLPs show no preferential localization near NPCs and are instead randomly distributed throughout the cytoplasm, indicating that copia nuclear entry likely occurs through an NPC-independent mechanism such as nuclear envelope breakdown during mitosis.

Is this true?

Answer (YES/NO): NO